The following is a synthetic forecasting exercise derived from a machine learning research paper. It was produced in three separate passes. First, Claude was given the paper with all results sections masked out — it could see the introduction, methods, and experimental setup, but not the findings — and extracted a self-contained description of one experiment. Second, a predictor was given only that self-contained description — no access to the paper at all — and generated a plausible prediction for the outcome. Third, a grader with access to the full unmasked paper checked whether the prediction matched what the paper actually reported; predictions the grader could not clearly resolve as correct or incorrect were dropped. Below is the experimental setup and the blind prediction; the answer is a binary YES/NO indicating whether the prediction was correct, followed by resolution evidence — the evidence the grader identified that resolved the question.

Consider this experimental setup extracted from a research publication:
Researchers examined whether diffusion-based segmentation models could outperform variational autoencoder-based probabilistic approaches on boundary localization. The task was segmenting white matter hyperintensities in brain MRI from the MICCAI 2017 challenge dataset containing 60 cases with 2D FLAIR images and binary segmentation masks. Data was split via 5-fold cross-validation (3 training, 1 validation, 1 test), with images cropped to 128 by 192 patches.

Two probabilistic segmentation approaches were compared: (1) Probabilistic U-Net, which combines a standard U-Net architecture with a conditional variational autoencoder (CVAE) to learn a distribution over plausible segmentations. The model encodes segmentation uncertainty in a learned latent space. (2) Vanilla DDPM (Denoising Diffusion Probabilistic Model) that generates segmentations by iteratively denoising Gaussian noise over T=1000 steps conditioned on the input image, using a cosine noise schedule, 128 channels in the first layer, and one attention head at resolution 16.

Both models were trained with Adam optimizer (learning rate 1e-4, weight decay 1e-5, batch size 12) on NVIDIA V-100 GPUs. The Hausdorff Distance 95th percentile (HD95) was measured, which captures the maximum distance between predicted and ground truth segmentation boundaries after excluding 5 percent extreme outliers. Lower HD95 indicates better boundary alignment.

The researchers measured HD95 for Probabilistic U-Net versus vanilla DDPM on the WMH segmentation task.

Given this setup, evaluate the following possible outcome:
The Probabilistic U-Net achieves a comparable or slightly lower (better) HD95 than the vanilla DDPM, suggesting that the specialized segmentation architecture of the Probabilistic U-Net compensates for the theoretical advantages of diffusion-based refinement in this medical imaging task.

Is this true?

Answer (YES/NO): YES